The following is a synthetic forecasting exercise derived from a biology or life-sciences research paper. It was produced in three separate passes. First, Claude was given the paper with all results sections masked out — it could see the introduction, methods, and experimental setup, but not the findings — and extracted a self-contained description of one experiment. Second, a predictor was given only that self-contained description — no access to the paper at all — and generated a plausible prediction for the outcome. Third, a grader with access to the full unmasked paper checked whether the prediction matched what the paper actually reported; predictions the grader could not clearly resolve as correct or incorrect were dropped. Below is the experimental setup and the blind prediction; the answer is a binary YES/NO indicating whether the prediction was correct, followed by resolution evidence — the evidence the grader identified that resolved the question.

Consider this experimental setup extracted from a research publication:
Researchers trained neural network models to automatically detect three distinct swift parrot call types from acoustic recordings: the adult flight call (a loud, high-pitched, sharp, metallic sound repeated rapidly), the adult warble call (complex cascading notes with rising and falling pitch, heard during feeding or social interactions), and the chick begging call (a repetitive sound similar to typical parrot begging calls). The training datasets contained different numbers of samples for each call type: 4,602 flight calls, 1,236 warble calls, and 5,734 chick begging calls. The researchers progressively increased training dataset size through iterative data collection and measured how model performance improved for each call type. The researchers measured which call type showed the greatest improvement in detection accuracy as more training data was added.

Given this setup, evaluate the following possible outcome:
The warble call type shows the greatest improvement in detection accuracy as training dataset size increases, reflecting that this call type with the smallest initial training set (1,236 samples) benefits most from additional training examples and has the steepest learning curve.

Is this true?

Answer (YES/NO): NO